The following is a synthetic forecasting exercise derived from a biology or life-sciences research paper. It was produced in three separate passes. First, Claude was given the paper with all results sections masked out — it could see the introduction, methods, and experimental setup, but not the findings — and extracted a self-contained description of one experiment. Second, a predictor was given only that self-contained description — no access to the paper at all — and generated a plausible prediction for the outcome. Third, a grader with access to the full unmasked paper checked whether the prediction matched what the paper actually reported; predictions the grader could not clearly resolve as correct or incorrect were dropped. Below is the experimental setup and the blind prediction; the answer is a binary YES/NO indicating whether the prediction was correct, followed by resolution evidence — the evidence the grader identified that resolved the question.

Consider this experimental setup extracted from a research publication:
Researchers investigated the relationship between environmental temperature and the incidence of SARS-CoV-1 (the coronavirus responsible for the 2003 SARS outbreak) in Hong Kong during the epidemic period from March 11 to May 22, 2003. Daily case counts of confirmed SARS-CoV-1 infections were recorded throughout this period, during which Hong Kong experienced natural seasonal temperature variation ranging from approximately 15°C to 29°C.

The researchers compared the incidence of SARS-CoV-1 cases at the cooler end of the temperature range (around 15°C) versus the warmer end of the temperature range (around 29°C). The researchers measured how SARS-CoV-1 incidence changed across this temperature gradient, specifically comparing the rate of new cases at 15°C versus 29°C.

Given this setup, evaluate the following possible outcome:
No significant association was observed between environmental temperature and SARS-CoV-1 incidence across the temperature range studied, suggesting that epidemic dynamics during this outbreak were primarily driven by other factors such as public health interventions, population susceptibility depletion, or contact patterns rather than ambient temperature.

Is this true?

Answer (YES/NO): NO